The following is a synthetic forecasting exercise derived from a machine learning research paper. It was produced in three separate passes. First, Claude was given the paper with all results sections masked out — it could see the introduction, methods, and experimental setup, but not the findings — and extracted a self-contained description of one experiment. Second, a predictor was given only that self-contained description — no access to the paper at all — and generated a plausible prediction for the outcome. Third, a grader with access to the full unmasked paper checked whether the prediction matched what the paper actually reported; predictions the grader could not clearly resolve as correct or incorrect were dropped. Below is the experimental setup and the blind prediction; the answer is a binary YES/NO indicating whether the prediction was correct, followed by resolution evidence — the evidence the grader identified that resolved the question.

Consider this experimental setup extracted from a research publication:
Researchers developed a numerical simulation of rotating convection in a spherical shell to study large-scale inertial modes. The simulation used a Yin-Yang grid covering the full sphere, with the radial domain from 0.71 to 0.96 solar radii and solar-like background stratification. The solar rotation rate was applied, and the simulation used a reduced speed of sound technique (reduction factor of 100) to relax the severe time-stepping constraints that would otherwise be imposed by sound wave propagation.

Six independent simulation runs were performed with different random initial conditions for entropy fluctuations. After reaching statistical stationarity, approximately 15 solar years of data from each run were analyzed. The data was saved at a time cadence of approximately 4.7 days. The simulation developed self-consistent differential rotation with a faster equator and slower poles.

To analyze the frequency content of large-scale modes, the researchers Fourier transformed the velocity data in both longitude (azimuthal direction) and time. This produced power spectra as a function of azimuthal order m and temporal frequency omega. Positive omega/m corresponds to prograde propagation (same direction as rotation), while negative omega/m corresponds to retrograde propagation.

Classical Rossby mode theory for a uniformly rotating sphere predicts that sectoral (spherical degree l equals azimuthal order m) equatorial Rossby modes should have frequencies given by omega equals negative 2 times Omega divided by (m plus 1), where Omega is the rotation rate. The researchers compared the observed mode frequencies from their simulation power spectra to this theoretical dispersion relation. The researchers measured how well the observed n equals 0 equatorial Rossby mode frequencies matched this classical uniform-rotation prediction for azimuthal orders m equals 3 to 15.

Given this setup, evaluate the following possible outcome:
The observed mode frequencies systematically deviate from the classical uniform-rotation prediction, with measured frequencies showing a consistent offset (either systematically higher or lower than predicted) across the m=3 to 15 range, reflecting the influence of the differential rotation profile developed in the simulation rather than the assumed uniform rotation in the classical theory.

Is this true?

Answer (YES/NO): NO